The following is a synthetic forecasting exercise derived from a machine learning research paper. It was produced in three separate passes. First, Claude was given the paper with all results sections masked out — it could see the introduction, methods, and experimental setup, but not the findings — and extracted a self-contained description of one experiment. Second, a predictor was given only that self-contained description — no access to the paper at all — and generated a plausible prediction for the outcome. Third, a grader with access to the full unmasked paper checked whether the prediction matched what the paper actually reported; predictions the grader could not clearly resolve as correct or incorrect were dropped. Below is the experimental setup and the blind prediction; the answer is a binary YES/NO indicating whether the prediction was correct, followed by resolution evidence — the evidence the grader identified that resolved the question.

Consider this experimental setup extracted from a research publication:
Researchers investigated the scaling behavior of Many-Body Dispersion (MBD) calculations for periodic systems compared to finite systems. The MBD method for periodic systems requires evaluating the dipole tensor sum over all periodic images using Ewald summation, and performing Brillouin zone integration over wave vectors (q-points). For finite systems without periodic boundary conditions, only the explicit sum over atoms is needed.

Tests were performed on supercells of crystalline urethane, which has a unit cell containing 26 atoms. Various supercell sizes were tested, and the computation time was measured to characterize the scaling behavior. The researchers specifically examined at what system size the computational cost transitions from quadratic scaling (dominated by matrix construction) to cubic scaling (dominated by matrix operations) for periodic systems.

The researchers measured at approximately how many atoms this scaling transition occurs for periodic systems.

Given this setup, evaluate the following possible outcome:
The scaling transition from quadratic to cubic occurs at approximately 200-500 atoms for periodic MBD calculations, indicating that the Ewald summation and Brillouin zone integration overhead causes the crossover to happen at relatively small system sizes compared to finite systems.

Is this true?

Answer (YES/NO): NO